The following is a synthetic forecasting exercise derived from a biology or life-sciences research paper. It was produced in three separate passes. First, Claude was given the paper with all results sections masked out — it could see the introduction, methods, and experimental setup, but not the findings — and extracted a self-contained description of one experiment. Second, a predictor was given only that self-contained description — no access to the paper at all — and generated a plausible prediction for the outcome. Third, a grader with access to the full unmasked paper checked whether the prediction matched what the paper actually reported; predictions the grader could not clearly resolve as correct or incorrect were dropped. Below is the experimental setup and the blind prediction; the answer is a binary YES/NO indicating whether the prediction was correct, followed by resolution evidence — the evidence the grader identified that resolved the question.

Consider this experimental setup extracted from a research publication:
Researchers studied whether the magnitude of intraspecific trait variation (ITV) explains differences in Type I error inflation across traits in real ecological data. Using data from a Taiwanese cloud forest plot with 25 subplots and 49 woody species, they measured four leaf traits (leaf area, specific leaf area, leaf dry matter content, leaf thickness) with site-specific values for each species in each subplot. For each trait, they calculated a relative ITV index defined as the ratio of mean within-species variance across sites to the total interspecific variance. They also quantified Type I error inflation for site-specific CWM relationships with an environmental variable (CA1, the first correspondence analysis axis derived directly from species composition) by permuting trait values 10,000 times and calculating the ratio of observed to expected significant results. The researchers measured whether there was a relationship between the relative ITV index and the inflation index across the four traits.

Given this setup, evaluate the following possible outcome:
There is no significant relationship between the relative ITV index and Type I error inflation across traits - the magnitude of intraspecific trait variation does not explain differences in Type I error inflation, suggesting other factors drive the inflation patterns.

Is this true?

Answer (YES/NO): NO